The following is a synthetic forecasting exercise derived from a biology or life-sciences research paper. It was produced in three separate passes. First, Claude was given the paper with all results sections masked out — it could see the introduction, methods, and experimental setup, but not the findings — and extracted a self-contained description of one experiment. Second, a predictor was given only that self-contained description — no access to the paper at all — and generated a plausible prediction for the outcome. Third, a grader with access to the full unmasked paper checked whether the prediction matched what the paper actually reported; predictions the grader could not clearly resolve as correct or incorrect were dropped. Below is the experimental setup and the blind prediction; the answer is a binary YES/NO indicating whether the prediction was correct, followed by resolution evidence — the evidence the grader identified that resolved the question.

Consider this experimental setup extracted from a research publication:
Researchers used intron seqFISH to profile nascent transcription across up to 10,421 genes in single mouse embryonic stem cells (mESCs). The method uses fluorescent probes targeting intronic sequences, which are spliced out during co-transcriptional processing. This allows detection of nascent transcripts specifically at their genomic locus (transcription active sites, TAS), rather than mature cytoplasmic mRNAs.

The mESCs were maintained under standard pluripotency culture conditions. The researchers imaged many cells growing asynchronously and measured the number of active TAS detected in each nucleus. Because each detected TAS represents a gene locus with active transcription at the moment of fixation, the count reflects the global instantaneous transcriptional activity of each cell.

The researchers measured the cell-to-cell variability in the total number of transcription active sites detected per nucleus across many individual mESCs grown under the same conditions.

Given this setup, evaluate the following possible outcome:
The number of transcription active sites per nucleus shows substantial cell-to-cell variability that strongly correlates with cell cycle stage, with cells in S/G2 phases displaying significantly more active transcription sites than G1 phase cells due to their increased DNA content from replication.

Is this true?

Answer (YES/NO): NO